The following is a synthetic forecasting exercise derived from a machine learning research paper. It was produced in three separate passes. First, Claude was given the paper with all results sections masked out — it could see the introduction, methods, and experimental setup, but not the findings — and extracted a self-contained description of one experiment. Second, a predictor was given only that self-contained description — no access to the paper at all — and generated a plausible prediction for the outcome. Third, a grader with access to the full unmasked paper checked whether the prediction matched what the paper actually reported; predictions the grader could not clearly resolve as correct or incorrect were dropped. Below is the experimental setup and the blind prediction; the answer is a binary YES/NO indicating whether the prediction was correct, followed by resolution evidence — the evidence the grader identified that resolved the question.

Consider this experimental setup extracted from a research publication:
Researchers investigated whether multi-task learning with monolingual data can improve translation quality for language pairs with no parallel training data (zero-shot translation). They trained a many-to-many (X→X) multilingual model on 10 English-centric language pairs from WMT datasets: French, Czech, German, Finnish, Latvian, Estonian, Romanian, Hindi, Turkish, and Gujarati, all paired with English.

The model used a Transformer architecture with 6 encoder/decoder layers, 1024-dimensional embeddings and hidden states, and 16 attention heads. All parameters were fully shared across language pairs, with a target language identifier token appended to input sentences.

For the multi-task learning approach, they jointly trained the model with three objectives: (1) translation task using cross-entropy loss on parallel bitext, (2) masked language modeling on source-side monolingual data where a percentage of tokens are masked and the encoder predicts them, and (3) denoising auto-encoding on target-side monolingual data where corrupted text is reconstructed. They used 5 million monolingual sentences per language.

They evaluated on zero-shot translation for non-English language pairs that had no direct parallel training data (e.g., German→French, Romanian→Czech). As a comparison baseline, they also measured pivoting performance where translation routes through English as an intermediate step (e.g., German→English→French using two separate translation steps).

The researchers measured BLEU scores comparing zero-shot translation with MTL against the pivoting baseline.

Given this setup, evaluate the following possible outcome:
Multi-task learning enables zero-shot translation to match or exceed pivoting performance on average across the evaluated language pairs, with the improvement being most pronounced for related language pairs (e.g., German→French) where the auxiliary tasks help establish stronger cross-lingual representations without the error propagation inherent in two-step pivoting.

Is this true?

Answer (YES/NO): NO